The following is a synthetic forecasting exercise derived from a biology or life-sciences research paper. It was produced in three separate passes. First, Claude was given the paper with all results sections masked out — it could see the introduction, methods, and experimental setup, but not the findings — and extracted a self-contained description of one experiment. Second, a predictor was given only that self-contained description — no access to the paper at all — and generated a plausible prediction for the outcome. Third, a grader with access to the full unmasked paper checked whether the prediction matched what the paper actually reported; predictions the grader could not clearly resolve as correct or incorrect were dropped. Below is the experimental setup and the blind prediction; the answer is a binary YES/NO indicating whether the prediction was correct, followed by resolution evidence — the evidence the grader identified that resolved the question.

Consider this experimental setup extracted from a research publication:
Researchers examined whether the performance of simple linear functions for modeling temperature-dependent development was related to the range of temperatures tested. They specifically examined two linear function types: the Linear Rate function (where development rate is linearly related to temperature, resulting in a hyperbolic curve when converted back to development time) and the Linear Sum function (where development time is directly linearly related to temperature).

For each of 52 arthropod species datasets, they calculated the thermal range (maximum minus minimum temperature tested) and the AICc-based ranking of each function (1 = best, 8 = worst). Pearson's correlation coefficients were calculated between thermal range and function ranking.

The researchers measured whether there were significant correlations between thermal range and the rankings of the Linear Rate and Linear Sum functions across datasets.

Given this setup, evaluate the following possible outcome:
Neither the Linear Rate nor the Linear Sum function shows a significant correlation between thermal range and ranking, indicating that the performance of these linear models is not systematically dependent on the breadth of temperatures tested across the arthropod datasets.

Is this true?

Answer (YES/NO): NO